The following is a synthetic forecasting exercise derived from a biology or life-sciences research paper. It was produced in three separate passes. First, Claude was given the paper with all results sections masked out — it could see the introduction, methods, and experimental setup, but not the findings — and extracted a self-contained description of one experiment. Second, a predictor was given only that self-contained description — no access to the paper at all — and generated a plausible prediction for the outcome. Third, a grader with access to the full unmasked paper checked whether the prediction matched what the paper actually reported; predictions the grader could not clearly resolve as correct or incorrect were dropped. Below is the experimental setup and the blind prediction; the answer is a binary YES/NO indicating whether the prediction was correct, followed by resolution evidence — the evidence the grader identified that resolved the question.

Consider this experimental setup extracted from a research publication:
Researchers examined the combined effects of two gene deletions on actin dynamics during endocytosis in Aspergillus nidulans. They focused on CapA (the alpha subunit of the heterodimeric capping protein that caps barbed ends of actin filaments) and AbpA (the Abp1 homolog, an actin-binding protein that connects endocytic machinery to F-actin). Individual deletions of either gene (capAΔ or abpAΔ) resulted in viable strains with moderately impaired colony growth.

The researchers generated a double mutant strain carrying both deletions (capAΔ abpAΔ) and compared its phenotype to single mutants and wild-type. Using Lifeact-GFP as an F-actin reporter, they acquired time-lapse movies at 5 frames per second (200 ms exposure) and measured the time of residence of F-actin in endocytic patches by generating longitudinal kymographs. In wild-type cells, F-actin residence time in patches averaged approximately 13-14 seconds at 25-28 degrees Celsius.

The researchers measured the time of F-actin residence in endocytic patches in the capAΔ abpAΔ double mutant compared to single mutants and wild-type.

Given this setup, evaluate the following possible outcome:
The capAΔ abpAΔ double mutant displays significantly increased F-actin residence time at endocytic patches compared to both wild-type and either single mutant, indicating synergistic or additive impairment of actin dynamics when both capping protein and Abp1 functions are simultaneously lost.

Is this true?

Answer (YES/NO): YES